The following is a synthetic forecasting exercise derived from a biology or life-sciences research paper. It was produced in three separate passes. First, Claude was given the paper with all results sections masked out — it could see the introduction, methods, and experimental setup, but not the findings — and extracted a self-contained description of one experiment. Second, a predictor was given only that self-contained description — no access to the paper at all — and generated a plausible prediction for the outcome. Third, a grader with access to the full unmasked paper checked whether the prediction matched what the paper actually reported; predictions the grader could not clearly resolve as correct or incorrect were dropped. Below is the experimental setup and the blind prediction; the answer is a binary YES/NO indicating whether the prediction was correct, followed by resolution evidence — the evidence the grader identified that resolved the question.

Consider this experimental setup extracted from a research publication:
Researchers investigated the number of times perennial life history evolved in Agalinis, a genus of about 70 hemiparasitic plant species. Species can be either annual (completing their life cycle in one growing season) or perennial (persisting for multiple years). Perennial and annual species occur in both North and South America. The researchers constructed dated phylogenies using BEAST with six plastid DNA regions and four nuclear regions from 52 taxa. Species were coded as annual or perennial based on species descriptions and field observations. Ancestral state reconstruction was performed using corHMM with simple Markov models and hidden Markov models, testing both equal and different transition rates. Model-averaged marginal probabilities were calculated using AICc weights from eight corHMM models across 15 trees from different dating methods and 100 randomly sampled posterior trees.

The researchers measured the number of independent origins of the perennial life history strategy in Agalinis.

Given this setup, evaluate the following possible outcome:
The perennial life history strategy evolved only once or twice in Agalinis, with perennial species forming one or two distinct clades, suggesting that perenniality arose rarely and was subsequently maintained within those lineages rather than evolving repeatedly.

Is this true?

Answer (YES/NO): NO